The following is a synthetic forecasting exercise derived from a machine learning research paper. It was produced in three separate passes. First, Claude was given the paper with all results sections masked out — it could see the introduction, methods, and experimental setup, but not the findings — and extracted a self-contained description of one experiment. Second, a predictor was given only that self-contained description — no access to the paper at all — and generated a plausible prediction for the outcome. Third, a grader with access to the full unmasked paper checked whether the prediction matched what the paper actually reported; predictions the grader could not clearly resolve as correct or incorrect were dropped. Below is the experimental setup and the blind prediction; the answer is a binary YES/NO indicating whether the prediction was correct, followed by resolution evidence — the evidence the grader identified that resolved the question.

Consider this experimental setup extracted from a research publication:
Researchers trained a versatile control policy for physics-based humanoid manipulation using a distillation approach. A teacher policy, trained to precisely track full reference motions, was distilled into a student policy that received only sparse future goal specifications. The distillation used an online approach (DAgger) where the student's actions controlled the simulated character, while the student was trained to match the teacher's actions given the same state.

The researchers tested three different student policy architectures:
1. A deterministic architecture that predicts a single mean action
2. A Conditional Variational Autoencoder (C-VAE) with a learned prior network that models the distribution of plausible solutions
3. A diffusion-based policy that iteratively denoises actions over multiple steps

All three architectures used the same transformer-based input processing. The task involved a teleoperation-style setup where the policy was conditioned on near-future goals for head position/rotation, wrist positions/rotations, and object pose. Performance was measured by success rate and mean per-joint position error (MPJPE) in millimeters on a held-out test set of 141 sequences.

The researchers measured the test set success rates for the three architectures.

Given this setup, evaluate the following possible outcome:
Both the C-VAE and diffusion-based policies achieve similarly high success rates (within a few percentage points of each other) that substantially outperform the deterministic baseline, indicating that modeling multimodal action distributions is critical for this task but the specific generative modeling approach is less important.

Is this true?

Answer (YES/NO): NO